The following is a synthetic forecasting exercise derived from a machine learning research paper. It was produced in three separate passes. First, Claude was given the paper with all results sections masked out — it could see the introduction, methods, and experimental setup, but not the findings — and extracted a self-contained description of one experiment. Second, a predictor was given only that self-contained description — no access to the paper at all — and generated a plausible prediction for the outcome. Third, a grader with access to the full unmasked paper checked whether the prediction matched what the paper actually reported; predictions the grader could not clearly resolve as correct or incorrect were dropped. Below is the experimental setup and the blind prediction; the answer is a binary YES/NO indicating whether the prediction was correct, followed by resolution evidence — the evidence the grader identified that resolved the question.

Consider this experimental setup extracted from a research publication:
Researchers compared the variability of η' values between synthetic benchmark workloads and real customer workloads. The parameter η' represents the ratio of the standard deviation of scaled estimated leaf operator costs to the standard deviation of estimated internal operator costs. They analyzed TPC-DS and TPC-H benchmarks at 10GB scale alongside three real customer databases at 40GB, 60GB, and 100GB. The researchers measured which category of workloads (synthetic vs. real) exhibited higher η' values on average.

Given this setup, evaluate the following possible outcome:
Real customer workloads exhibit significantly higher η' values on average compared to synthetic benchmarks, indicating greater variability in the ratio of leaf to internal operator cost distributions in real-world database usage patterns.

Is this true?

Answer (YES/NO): YES